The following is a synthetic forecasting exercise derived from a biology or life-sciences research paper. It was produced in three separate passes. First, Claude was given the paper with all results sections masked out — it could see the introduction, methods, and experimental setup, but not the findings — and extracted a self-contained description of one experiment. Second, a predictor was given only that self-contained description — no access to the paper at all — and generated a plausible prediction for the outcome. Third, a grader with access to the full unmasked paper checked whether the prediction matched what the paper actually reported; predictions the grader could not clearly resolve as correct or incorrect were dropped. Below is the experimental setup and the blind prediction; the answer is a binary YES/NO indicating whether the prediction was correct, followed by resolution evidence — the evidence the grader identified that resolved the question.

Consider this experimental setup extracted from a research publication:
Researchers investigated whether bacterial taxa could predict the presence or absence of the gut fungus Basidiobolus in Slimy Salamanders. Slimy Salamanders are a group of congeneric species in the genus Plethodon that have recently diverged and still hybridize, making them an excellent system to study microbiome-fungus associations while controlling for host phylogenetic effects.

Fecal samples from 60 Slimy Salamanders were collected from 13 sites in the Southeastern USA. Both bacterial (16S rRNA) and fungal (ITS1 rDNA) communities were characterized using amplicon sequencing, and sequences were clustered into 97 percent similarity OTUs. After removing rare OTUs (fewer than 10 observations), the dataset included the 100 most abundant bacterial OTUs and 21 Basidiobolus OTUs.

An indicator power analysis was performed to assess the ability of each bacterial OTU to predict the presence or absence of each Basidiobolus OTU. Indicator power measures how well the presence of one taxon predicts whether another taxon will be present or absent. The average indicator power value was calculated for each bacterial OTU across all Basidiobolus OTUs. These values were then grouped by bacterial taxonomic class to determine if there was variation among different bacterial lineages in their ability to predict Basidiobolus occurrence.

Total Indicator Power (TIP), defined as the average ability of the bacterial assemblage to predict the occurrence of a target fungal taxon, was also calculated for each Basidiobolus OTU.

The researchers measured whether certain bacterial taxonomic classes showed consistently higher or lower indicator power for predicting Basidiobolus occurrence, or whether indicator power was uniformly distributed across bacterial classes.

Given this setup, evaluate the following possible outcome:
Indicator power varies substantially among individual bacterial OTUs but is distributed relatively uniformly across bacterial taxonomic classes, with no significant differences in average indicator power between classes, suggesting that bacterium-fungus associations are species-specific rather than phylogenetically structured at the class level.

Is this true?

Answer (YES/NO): NO